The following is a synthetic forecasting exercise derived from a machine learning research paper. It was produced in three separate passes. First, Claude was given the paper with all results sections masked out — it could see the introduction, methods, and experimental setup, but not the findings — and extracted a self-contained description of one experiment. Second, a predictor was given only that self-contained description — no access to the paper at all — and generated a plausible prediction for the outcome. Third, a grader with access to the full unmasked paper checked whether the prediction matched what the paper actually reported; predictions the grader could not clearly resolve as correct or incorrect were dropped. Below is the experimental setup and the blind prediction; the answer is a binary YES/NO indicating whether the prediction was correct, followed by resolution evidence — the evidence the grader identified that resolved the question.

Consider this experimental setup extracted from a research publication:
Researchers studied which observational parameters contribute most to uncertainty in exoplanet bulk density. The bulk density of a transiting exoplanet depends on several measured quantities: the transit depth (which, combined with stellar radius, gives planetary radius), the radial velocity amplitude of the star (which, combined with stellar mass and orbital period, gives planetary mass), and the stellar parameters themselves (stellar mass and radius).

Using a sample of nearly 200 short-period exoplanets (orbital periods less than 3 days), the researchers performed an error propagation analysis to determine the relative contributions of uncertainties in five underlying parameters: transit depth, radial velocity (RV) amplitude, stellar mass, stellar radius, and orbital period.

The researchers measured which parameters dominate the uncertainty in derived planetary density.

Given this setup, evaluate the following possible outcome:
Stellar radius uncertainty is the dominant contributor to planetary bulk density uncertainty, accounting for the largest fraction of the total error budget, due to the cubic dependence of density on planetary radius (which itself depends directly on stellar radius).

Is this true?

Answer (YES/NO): NO